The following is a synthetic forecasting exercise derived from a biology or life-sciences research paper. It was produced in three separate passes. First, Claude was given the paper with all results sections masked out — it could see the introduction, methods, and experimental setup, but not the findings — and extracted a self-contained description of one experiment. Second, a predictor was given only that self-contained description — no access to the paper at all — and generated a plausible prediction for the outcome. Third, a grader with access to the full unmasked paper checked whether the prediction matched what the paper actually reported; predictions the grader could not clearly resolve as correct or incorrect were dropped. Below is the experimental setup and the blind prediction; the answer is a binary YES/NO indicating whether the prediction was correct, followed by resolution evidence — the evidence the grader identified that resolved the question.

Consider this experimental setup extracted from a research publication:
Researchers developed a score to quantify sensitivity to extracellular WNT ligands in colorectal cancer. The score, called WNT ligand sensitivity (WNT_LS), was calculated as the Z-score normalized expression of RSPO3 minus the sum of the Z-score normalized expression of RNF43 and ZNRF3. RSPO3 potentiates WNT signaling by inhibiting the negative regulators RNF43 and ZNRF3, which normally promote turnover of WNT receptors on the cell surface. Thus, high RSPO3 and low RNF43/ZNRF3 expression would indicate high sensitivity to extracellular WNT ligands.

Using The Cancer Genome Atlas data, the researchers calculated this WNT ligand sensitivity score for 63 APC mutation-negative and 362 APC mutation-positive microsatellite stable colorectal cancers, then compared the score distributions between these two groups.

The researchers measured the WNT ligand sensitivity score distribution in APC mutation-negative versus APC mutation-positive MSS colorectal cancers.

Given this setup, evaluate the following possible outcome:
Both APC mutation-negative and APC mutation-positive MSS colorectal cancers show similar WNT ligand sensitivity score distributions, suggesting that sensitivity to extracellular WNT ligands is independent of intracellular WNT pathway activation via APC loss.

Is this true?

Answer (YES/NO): NO